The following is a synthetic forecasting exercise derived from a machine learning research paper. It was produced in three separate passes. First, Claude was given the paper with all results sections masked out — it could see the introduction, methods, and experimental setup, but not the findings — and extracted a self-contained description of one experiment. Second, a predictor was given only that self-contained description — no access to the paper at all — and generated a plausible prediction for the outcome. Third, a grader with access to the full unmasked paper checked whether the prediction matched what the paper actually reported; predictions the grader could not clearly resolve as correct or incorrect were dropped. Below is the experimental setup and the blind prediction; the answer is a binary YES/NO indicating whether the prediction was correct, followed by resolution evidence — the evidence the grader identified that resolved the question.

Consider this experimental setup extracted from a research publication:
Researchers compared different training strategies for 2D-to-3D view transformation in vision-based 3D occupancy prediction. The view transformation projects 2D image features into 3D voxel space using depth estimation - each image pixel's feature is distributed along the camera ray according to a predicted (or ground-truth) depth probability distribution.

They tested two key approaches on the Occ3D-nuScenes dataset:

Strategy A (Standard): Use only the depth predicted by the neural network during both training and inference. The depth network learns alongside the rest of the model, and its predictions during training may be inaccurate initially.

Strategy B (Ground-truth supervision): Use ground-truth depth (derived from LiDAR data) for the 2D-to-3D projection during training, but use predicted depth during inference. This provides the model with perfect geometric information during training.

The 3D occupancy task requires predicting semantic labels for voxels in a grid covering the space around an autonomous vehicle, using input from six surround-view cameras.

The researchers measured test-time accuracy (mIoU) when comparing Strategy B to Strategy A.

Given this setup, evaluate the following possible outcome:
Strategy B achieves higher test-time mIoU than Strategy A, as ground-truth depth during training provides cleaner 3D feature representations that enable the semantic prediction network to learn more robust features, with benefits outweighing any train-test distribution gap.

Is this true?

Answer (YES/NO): NO